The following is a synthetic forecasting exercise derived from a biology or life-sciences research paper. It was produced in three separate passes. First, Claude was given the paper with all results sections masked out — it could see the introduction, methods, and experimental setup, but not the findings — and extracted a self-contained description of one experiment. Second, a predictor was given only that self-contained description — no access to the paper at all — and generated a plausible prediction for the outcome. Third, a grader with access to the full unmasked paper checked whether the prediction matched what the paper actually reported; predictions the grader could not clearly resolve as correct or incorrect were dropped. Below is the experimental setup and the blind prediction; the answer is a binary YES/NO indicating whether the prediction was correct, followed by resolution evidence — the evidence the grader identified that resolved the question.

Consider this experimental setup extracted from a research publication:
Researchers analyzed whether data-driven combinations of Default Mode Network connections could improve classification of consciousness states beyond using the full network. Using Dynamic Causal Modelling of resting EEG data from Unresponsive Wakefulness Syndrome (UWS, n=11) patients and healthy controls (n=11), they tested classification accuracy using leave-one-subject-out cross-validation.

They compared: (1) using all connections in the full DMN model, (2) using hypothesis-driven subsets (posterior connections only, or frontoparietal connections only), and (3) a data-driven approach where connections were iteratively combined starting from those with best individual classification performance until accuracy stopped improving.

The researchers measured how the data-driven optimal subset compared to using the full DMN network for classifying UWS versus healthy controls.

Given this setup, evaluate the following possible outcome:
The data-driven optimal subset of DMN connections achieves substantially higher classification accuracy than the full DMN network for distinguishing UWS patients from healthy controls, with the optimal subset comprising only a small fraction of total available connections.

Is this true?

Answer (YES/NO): YES